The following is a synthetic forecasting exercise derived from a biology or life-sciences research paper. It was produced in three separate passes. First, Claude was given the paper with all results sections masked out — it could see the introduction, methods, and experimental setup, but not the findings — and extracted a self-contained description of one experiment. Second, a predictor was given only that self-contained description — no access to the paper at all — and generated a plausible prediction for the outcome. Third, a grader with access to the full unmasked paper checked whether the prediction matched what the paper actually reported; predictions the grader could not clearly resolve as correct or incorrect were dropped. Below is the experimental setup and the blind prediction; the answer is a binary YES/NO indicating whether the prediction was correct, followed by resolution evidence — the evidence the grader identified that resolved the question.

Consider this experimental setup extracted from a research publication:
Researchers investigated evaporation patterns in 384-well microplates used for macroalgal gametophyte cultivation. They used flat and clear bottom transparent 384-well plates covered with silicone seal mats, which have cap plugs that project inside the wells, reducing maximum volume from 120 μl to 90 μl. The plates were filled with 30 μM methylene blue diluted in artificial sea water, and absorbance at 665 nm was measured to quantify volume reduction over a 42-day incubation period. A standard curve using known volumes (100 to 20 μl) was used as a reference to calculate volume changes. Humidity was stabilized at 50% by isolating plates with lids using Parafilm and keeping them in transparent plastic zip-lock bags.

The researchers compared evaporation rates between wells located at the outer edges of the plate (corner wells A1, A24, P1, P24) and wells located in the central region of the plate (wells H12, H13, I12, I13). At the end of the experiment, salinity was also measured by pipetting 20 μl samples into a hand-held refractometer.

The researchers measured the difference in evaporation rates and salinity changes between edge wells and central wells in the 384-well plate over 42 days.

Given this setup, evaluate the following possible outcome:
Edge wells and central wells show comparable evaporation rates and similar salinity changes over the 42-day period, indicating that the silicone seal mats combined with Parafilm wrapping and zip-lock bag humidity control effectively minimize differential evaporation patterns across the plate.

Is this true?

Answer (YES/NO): NO